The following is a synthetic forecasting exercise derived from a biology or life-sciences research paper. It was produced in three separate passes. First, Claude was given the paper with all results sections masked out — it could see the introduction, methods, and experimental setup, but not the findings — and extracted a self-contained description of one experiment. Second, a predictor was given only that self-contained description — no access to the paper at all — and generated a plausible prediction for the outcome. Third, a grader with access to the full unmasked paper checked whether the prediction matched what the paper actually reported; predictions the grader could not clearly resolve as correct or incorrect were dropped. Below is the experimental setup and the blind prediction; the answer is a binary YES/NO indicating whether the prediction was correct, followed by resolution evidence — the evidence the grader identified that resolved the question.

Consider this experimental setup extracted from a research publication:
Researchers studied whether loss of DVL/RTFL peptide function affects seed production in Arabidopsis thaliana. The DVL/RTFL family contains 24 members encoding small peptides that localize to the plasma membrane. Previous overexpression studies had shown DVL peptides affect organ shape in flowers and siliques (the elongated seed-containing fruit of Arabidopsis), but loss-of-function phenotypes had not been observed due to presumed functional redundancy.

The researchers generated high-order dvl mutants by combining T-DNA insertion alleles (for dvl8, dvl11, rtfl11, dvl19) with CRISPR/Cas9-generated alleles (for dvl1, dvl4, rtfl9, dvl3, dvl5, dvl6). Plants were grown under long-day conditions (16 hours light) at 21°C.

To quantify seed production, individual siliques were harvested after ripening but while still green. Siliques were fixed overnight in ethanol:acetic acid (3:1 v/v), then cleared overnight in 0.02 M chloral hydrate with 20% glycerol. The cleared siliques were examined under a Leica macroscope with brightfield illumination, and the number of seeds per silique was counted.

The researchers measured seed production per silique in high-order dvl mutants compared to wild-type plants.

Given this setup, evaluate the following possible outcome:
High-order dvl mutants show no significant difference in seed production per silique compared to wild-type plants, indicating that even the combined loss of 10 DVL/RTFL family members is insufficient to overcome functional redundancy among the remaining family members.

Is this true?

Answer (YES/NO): NO